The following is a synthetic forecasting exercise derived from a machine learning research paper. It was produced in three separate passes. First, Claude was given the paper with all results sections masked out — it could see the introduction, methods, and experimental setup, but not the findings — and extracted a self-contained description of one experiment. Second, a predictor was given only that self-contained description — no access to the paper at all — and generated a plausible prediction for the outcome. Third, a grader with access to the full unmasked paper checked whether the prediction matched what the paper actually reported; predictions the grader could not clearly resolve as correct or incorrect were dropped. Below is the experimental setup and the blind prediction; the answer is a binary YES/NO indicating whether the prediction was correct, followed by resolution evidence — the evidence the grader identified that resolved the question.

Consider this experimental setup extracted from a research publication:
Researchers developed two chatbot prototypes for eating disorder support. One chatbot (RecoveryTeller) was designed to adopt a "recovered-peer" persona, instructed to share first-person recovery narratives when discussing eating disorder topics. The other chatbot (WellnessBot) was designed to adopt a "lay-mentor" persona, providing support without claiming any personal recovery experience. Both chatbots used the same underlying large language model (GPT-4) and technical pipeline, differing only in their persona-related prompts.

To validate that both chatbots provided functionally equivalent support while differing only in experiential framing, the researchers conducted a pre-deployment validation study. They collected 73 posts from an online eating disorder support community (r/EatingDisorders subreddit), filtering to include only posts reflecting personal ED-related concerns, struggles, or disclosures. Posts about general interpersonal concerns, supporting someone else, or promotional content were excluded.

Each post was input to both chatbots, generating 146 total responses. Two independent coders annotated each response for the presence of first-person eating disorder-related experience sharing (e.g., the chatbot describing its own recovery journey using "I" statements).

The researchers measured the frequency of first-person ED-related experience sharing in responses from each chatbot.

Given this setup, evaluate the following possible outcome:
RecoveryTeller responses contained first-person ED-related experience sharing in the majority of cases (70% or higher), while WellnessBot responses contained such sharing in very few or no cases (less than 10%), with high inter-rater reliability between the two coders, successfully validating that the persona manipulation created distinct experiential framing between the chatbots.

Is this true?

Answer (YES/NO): YES